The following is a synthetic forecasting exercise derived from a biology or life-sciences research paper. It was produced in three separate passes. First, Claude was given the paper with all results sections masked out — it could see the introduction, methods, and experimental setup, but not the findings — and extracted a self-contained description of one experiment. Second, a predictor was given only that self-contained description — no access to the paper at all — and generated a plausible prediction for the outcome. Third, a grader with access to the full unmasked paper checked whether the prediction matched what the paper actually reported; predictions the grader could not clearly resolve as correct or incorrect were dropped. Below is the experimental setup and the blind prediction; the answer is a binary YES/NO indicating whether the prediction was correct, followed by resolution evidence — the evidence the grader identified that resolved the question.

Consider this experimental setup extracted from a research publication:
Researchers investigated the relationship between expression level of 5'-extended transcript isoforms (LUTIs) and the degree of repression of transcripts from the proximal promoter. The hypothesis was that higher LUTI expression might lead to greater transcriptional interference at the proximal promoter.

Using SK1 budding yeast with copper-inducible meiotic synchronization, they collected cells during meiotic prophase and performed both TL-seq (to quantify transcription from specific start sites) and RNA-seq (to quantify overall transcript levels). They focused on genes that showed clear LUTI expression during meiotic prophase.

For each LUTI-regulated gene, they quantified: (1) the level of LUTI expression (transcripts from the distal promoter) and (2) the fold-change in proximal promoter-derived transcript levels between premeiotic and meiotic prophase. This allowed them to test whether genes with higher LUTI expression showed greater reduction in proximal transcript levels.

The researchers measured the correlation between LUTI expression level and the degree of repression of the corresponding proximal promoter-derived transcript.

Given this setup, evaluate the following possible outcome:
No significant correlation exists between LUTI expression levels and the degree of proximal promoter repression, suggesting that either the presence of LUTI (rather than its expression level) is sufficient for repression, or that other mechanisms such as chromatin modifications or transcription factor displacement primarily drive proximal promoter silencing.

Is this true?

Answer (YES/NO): NO